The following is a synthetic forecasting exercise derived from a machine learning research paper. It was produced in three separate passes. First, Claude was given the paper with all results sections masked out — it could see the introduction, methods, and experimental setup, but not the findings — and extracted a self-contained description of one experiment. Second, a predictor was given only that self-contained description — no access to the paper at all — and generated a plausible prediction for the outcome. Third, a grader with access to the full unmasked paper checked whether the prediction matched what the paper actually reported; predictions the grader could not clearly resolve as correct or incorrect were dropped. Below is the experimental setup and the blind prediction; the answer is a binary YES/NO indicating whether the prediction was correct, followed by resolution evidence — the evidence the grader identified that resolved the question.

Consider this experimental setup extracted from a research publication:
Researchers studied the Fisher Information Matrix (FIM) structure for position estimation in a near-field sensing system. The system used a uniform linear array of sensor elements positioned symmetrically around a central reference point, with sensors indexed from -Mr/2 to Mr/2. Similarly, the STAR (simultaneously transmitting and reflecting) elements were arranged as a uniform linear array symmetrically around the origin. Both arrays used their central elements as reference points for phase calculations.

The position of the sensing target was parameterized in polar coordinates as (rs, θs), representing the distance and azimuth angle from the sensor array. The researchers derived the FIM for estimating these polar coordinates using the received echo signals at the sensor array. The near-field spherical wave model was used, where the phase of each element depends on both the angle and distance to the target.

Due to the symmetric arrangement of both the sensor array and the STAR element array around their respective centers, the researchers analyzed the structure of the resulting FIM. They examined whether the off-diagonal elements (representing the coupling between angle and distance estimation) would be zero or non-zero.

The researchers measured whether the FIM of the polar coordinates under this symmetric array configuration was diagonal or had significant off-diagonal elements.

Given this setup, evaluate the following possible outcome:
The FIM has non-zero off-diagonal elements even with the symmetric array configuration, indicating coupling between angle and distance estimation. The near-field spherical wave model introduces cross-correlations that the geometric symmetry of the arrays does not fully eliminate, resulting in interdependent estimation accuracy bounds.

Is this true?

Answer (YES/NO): YES